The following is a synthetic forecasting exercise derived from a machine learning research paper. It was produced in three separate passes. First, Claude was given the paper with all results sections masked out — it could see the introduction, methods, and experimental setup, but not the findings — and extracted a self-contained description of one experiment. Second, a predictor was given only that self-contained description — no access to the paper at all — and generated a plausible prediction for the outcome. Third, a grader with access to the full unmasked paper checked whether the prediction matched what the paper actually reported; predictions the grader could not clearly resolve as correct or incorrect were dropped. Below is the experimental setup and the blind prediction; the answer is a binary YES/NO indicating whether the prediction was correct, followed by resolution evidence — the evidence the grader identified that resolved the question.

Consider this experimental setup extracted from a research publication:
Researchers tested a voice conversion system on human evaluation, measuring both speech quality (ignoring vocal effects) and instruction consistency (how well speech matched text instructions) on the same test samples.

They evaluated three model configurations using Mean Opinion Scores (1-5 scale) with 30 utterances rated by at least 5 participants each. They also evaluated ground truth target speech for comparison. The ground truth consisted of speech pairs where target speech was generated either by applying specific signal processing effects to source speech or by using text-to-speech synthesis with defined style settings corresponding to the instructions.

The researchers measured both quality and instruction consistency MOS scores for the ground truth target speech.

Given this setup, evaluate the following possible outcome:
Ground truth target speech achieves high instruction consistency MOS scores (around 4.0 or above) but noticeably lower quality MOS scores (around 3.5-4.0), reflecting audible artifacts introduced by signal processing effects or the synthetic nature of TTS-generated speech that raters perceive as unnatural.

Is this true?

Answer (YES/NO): NO